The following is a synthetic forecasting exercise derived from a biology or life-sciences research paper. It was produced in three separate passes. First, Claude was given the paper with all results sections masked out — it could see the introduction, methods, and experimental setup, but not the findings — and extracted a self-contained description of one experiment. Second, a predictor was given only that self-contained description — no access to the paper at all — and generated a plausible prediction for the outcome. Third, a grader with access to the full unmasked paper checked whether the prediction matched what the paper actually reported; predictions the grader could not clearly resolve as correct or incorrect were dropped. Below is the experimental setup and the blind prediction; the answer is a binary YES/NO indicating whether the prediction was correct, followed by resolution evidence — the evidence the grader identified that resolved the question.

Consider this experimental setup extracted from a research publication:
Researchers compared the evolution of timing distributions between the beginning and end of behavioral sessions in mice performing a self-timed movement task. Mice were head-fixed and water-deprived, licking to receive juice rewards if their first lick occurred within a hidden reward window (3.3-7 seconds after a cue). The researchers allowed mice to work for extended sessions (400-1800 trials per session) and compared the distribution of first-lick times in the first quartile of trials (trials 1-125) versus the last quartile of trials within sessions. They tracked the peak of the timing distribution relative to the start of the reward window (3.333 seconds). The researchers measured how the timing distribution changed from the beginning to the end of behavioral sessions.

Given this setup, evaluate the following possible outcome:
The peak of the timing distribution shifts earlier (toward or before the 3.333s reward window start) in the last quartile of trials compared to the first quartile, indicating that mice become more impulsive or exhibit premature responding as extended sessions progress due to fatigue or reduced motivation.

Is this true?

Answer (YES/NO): NO